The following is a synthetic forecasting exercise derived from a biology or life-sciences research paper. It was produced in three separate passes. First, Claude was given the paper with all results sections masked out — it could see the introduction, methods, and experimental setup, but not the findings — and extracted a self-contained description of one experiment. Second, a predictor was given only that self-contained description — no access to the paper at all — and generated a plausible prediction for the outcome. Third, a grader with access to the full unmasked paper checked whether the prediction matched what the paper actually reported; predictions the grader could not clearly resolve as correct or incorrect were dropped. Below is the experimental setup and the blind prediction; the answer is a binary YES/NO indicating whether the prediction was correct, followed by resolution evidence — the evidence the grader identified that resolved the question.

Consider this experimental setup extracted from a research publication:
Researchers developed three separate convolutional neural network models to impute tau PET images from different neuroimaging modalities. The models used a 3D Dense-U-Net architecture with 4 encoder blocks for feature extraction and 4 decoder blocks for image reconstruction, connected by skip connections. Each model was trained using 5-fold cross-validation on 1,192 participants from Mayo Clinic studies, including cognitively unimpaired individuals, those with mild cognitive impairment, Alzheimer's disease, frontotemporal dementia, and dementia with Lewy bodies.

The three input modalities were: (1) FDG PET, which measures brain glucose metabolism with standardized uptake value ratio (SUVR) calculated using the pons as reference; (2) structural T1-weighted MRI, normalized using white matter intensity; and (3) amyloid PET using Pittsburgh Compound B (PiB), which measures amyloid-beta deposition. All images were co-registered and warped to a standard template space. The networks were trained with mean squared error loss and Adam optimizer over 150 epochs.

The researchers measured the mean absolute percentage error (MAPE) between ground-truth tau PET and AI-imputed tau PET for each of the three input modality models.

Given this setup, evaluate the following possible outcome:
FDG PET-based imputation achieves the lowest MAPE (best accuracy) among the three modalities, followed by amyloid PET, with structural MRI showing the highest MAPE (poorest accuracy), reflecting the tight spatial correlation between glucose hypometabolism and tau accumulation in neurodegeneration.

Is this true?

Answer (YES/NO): YES